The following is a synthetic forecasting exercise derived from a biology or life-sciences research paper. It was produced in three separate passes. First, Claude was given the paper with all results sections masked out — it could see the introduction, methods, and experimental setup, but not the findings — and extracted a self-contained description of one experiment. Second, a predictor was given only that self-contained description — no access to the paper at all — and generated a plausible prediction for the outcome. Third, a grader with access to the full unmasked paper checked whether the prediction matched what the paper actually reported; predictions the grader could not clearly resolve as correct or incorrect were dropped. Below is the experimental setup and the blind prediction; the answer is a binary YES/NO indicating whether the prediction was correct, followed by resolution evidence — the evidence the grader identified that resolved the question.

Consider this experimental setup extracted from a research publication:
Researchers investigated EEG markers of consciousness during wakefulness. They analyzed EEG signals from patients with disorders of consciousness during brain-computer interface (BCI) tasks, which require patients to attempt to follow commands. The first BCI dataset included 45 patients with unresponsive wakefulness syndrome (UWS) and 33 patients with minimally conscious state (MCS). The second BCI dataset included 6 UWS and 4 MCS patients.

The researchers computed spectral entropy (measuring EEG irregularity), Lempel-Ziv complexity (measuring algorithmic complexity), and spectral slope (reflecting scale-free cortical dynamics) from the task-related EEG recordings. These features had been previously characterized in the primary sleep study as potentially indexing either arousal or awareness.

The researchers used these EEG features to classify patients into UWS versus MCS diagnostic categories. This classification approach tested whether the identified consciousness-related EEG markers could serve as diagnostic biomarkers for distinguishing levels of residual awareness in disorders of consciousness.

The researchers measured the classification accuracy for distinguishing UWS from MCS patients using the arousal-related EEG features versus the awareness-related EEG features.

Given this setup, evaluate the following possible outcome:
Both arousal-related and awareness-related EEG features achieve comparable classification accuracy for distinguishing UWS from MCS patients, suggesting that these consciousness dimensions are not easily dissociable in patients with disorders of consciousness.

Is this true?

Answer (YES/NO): NO